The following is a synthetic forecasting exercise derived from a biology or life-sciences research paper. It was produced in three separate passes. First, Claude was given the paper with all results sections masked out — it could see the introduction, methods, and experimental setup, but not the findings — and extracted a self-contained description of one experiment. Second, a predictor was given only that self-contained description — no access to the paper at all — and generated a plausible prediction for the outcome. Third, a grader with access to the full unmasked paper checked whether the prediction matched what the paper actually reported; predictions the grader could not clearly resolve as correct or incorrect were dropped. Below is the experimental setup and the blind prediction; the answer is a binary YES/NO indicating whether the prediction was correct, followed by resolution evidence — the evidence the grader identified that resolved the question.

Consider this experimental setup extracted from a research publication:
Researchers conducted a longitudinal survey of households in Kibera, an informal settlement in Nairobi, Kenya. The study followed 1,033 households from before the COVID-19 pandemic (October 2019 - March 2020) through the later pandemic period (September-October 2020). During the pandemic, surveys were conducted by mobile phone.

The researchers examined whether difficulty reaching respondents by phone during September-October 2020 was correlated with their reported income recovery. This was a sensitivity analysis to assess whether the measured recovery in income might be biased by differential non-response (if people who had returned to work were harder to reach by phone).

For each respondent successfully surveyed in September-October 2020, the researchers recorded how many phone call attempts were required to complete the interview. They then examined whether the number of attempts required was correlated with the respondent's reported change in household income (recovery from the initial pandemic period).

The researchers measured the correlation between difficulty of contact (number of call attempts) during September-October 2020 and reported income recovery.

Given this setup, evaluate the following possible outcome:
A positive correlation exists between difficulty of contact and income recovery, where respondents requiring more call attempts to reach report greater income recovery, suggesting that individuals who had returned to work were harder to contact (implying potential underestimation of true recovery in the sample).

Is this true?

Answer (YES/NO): YES